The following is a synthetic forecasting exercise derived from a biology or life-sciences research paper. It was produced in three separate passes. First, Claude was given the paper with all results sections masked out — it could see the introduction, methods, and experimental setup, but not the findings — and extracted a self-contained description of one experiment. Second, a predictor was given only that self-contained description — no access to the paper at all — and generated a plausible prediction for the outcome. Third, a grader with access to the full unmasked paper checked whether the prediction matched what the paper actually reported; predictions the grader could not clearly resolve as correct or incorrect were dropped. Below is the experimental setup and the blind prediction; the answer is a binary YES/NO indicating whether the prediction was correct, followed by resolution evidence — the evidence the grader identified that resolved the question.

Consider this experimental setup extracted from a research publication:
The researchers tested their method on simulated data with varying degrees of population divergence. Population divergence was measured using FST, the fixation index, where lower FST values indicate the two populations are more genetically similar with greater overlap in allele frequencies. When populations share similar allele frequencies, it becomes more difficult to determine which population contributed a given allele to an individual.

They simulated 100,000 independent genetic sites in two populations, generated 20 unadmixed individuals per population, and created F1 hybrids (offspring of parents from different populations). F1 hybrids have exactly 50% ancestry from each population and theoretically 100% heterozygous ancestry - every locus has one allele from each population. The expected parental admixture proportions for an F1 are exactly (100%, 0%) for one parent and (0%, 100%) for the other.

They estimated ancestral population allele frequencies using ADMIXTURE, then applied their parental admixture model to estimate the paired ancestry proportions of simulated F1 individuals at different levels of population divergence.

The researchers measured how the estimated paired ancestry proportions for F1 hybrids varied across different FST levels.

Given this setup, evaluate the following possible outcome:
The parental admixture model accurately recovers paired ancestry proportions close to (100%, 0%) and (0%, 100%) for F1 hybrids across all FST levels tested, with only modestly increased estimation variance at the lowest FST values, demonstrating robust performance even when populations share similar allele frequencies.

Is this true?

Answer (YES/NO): NO